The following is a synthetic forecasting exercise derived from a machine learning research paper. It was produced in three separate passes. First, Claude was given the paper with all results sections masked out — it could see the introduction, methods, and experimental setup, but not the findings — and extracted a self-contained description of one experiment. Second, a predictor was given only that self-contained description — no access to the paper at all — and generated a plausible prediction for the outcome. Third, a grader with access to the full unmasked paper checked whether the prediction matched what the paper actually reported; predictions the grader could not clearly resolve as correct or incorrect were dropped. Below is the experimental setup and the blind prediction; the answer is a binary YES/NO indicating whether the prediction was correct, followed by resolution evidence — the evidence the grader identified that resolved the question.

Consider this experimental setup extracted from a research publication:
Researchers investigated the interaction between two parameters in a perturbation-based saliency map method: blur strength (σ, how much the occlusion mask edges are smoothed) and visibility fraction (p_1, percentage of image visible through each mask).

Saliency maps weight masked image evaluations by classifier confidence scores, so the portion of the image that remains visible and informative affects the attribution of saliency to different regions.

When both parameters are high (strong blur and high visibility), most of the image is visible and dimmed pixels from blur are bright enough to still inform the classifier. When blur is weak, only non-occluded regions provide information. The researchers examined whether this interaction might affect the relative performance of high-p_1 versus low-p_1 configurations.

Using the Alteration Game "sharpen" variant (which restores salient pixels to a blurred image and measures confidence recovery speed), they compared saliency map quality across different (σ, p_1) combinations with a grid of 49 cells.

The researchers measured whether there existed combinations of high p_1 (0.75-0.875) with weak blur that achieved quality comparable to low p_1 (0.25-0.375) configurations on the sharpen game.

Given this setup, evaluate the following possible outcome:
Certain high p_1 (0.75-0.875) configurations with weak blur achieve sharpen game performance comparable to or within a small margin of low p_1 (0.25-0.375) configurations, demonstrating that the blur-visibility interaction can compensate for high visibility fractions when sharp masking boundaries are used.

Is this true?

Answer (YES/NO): YES